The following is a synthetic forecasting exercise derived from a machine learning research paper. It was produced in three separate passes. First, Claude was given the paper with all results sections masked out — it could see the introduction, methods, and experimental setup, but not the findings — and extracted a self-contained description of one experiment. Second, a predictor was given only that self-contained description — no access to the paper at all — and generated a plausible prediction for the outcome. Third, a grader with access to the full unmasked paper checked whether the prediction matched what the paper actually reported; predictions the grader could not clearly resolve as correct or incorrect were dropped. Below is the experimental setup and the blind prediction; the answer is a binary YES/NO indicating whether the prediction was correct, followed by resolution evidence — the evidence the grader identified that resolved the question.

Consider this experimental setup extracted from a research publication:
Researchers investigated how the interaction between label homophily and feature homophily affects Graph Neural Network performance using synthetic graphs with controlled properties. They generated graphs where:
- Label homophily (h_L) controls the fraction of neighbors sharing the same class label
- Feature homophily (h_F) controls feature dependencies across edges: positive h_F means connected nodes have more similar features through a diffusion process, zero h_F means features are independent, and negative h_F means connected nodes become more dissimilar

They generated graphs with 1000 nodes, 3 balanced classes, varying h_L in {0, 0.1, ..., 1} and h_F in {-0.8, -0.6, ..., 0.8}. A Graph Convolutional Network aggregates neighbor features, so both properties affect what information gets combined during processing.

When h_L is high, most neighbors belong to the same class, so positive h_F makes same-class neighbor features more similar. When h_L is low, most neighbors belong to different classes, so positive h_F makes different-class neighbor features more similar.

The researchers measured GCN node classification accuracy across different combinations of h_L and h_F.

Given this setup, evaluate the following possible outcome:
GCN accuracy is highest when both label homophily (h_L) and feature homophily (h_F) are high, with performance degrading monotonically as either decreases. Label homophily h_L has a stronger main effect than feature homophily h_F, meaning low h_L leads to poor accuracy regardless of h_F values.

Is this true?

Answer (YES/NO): NO